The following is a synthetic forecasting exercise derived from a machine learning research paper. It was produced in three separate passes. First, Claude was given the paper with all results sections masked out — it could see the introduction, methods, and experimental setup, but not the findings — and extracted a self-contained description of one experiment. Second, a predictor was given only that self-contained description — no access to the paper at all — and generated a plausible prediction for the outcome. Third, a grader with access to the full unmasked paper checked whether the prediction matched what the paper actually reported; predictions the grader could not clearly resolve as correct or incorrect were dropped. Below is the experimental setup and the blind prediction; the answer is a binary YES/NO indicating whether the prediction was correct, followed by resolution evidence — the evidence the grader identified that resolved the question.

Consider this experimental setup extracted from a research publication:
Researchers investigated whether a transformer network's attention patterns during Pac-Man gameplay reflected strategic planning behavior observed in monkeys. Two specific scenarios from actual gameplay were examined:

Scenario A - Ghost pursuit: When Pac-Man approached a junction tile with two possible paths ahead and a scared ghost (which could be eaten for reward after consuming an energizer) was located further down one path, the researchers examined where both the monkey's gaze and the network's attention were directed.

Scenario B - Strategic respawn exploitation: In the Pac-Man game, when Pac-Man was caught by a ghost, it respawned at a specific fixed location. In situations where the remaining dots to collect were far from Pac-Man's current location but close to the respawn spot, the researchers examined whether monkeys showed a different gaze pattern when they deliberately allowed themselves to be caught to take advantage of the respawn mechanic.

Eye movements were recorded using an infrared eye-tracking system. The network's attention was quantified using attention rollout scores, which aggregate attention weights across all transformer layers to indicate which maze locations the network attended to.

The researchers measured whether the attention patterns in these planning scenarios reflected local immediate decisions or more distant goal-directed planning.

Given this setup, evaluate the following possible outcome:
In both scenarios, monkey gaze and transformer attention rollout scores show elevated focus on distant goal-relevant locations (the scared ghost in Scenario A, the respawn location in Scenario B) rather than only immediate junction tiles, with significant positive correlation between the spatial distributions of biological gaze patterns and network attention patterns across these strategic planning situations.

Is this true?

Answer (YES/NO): YES